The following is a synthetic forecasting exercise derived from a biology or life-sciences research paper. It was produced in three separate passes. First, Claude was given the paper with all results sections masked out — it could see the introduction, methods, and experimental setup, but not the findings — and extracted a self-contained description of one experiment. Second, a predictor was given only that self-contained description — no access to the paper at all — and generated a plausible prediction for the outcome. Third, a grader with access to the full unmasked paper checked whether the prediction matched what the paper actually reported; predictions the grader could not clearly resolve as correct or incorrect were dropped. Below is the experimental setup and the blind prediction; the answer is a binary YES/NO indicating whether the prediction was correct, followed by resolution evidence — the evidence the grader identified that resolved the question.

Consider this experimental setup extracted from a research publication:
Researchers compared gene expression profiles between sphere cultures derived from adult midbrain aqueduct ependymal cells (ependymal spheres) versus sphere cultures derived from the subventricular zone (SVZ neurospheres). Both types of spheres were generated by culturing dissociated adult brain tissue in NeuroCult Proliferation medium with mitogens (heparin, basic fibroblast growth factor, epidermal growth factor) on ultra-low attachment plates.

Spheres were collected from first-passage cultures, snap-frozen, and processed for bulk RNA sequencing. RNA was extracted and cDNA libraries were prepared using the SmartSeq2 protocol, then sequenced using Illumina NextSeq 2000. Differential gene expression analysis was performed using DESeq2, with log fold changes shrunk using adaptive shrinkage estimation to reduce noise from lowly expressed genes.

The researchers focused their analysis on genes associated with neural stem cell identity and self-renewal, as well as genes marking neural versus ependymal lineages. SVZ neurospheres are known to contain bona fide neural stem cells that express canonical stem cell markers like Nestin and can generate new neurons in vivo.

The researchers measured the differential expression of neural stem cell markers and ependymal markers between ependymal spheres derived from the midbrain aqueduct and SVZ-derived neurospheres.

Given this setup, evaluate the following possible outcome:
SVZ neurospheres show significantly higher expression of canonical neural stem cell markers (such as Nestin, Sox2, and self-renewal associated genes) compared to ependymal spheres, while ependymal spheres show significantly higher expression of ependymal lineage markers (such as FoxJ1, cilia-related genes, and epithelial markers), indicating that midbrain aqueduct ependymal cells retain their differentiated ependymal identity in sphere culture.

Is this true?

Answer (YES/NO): NO